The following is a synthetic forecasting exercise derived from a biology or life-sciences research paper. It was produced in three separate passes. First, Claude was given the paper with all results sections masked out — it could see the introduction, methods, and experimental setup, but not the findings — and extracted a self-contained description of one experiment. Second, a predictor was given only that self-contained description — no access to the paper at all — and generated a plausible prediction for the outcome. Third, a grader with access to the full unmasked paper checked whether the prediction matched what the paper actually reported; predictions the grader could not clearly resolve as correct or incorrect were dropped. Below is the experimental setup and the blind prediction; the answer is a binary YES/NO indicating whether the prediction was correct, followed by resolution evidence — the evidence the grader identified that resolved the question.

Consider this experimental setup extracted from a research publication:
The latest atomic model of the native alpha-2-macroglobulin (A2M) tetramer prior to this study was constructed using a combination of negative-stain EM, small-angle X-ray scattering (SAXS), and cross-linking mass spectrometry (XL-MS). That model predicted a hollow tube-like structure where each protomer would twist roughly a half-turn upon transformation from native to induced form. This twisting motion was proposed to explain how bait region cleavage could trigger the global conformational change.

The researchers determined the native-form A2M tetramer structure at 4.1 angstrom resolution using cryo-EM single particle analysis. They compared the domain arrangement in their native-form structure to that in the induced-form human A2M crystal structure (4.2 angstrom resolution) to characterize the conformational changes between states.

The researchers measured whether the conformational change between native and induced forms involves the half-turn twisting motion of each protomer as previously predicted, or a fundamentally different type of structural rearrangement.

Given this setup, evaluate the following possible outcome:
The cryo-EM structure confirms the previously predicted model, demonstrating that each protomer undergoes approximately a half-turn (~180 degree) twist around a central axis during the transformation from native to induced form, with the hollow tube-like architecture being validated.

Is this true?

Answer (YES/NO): NO